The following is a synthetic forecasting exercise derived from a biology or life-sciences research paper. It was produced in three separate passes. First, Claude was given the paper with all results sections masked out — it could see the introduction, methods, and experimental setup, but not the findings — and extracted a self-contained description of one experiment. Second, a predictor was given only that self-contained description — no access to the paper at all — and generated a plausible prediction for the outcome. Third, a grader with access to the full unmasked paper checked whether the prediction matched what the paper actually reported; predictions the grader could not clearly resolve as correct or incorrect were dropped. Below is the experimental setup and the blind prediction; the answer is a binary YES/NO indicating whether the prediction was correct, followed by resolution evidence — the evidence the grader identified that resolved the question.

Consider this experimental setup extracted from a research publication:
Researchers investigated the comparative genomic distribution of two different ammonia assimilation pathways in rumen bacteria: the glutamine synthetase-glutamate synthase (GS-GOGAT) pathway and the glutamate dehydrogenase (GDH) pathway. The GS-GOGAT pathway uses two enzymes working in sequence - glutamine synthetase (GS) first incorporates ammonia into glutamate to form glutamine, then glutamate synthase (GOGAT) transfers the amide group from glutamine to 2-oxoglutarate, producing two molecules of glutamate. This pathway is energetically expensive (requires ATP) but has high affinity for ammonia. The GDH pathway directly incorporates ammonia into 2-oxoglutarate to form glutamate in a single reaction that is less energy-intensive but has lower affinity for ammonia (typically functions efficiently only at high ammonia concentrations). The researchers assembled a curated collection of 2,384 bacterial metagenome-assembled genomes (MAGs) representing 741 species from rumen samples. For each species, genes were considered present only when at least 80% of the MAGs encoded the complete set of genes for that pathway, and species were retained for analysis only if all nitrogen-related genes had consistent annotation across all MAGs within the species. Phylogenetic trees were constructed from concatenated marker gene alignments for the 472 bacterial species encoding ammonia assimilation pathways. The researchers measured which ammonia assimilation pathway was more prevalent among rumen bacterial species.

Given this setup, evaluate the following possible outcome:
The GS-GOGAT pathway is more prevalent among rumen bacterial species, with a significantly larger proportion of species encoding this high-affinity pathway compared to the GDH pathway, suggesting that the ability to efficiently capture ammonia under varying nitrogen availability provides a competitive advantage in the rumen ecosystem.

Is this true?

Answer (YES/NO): NO